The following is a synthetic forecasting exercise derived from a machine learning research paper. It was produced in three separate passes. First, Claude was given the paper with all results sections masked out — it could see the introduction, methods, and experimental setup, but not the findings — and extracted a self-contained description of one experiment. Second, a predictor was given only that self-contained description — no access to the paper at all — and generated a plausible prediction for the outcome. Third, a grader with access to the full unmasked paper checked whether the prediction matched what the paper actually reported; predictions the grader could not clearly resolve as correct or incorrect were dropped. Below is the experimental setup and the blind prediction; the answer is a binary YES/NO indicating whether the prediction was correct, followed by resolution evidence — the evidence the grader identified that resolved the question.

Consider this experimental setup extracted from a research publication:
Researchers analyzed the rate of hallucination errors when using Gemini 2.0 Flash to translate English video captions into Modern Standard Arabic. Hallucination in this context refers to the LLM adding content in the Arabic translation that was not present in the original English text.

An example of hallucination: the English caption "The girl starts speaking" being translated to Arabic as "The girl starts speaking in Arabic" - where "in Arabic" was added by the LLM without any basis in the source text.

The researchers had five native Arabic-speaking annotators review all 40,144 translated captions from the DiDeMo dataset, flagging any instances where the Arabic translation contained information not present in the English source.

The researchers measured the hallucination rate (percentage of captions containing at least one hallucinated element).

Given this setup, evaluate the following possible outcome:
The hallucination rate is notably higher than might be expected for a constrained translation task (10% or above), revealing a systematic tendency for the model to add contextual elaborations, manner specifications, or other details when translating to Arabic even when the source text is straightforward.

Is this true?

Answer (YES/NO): NO